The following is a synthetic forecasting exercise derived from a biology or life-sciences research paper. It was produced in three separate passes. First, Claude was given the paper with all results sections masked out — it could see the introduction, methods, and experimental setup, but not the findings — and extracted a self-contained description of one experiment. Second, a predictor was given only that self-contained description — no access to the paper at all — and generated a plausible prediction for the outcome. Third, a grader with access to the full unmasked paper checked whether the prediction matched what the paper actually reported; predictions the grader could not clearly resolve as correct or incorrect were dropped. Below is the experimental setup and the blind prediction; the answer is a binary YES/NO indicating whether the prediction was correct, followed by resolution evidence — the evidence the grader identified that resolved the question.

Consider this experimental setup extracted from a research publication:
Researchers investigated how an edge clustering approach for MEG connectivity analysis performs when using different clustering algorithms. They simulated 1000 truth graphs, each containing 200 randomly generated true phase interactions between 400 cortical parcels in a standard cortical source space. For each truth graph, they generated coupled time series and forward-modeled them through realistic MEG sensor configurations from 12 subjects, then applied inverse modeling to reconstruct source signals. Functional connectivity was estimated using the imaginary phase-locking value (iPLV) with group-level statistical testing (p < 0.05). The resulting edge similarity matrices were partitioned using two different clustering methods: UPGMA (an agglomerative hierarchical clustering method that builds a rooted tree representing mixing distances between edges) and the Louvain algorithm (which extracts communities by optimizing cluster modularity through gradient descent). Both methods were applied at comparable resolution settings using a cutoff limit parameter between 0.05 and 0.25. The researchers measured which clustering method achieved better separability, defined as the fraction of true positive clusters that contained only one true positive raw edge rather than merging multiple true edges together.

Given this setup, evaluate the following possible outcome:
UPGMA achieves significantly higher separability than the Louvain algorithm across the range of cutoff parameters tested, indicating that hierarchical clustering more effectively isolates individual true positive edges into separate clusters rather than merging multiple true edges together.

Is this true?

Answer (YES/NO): YES